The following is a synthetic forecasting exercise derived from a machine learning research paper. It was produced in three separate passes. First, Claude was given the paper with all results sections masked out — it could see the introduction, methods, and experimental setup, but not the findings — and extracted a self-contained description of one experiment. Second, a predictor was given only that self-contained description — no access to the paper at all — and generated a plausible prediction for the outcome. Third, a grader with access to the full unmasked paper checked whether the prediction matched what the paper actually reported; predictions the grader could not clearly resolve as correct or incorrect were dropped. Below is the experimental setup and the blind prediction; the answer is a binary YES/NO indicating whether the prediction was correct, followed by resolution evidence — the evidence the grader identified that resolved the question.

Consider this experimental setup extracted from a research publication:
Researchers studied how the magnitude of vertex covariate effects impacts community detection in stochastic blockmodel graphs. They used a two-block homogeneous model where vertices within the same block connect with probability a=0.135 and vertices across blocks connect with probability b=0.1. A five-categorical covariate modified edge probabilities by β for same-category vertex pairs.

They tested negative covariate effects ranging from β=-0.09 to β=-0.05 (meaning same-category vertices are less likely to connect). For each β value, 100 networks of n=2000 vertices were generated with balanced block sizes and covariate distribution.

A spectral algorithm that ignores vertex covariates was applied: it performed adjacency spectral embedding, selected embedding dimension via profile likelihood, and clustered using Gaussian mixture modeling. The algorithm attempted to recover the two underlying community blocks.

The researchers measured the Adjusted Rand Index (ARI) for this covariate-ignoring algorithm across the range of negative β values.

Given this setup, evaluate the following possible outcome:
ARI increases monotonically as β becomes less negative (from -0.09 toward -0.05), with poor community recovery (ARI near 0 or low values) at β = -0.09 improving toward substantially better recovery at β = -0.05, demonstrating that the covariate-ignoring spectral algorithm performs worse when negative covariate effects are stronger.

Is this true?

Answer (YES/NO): NO